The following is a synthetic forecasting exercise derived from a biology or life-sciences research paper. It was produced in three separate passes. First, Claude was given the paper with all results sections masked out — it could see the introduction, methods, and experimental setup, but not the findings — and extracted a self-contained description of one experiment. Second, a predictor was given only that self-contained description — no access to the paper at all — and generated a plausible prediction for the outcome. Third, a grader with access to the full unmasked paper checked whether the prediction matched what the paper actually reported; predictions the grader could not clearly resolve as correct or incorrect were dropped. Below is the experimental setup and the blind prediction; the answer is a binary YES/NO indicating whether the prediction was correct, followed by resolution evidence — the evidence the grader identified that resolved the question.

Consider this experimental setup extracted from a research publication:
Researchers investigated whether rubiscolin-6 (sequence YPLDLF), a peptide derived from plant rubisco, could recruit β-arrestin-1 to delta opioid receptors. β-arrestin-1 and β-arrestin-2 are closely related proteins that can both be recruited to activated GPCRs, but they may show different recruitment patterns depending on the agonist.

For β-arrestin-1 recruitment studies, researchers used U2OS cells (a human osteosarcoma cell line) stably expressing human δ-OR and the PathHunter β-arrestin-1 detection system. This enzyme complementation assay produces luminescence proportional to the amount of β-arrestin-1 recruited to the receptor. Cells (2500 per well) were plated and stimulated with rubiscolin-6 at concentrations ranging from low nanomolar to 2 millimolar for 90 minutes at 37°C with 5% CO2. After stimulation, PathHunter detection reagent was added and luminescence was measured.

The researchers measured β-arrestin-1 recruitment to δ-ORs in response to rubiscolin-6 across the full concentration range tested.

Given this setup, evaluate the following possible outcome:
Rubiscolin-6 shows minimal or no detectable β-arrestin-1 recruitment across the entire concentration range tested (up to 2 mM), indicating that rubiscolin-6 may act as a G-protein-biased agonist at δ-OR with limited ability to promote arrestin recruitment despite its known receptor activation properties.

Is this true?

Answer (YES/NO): YES